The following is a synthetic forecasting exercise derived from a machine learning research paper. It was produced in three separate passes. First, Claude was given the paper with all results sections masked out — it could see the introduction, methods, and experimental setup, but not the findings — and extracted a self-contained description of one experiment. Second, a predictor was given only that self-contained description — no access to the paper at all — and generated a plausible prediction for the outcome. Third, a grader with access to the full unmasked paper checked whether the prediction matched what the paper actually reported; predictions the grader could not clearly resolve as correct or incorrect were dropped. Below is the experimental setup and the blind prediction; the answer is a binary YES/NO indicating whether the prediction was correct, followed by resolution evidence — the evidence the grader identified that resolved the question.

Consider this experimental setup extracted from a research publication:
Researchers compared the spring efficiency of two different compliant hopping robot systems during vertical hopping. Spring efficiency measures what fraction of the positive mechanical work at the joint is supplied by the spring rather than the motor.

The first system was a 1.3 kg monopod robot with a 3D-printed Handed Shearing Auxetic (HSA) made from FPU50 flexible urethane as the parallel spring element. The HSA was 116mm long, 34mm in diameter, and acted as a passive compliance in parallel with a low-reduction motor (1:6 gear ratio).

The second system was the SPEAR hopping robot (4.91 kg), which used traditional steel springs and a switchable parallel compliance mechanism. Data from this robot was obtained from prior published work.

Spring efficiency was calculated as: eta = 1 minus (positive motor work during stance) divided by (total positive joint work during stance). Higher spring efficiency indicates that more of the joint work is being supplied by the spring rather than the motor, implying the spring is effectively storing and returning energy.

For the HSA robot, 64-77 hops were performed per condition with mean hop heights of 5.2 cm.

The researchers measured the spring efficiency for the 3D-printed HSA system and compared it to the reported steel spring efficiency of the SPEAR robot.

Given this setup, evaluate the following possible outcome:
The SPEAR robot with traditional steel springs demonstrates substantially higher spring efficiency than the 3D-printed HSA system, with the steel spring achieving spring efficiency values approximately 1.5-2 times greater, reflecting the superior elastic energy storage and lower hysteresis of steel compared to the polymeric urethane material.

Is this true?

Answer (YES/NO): YES